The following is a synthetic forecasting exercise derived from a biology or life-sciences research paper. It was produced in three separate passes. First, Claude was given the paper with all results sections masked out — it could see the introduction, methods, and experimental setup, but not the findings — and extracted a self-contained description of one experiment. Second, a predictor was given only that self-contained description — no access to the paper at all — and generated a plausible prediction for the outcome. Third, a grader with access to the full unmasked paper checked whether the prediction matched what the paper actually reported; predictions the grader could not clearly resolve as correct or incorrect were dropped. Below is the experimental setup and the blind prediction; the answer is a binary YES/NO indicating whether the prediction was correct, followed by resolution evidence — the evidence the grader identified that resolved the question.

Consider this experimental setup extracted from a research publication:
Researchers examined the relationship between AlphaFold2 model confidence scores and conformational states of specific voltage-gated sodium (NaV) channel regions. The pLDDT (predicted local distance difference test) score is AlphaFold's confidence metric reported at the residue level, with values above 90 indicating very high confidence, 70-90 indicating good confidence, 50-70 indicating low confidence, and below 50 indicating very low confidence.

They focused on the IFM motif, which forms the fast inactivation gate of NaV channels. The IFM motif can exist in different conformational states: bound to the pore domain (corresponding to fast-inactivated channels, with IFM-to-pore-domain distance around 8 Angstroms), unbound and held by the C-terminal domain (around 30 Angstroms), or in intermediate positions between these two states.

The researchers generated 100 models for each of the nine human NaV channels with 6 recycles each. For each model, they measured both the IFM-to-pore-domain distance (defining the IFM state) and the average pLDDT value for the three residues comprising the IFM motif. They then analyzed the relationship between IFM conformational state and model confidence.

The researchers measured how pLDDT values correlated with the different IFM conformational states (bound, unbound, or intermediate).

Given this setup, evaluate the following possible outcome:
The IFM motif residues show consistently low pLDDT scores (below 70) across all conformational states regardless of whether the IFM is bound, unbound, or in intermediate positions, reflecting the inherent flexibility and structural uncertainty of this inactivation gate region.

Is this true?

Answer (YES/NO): NO